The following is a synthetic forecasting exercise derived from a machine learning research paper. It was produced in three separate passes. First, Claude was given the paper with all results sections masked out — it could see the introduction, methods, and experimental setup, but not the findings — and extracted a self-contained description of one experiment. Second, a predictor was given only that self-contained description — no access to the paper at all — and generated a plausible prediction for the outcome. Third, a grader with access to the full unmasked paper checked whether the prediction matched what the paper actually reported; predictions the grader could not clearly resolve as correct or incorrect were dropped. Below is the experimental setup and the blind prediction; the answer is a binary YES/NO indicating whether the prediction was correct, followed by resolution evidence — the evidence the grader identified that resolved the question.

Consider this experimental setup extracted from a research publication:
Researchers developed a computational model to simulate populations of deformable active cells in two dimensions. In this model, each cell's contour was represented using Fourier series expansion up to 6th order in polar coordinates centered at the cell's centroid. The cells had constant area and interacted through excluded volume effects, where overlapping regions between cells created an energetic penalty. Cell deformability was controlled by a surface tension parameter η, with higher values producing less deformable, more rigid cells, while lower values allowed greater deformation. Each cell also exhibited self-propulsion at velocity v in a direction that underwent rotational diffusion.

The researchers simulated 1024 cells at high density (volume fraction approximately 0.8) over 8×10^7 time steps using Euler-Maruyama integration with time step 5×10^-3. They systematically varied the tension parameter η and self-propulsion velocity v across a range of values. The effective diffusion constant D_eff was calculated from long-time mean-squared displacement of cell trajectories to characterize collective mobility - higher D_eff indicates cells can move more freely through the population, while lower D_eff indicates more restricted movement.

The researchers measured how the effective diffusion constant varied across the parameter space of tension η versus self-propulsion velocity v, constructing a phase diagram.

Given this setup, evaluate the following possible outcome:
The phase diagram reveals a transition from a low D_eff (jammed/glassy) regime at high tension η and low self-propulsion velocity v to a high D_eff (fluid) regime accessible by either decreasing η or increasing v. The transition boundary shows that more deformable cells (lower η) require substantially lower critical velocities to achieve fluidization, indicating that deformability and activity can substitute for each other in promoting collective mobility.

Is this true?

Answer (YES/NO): YES